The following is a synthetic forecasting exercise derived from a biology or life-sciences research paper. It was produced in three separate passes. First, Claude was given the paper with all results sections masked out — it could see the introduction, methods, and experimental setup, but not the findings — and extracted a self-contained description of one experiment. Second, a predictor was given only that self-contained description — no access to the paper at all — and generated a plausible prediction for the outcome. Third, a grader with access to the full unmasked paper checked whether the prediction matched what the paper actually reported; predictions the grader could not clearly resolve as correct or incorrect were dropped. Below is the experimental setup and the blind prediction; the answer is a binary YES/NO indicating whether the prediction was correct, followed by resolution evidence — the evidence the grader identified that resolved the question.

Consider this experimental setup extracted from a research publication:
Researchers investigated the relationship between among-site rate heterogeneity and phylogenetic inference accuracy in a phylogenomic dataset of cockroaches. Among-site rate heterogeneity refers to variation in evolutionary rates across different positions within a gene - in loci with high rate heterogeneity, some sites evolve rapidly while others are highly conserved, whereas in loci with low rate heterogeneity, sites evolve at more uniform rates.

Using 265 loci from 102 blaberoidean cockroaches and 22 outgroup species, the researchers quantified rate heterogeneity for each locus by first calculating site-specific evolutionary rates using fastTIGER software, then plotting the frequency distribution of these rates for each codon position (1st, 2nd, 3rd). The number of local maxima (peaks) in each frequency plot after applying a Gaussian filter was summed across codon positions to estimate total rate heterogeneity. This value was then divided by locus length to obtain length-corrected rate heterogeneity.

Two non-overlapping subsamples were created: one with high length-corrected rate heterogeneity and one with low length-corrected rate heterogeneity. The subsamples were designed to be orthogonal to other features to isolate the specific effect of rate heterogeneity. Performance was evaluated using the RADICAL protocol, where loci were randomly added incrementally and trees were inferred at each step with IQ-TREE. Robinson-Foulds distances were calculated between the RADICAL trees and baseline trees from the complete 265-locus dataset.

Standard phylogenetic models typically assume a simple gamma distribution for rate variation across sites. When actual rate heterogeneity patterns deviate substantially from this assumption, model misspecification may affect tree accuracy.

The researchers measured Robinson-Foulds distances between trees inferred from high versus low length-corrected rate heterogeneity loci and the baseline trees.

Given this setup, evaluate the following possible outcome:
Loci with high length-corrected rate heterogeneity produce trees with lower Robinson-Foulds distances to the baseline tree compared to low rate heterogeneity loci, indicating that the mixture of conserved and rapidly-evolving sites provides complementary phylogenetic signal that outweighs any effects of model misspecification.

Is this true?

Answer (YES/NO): NO